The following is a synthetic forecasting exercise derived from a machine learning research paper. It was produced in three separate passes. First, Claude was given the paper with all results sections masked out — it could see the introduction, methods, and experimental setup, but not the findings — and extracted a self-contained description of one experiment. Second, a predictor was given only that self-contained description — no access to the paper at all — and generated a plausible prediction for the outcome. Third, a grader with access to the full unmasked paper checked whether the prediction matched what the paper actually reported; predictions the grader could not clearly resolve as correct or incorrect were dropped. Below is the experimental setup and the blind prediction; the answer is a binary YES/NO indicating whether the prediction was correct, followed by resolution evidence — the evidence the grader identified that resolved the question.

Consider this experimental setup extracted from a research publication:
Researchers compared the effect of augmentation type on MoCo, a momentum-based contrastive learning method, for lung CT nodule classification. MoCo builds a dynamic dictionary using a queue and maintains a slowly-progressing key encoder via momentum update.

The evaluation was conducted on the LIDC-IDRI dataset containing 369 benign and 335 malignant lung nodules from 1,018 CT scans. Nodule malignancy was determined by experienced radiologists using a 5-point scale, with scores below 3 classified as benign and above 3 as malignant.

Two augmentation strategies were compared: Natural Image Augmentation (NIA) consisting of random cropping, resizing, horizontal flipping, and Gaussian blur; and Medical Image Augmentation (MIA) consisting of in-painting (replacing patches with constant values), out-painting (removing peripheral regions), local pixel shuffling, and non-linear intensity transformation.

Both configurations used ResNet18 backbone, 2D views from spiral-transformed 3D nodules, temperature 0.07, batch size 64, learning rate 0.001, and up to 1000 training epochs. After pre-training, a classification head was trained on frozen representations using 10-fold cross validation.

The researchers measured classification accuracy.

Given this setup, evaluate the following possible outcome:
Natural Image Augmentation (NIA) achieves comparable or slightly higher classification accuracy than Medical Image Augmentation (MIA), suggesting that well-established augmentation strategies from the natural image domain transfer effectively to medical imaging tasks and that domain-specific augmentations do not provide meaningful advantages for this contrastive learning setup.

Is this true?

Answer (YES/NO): NO